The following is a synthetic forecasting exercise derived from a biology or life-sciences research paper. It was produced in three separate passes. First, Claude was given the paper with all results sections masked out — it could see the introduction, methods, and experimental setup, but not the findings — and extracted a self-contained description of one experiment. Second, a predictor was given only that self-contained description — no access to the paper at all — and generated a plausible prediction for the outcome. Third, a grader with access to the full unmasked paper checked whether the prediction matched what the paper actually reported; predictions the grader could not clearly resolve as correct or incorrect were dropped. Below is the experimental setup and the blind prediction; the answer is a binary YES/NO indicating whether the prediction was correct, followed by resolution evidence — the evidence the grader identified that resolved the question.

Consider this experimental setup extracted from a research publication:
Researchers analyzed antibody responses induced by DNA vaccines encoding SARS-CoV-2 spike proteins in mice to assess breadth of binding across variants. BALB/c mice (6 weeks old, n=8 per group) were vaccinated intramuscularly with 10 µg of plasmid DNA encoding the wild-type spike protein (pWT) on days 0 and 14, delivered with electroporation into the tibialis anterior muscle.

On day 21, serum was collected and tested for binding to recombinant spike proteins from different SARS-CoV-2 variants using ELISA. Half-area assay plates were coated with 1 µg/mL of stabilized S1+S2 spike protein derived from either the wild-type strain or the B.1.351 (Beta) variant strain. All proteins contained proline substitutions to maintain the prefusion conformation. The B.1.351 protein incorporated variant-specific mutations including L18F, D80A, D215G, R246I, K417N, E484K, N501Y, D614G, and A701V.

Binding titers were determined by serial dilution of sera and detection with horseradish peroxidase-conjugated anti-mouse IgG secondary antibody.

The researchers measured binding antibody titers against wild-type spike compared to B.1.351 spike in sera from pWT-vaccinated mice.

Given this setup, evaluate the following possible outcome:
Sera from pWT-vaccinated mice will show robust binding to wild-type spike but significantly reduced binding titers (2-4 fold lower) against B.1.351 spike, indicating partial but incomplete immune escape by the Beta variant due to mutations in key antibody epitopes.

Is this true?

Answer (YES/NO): NO